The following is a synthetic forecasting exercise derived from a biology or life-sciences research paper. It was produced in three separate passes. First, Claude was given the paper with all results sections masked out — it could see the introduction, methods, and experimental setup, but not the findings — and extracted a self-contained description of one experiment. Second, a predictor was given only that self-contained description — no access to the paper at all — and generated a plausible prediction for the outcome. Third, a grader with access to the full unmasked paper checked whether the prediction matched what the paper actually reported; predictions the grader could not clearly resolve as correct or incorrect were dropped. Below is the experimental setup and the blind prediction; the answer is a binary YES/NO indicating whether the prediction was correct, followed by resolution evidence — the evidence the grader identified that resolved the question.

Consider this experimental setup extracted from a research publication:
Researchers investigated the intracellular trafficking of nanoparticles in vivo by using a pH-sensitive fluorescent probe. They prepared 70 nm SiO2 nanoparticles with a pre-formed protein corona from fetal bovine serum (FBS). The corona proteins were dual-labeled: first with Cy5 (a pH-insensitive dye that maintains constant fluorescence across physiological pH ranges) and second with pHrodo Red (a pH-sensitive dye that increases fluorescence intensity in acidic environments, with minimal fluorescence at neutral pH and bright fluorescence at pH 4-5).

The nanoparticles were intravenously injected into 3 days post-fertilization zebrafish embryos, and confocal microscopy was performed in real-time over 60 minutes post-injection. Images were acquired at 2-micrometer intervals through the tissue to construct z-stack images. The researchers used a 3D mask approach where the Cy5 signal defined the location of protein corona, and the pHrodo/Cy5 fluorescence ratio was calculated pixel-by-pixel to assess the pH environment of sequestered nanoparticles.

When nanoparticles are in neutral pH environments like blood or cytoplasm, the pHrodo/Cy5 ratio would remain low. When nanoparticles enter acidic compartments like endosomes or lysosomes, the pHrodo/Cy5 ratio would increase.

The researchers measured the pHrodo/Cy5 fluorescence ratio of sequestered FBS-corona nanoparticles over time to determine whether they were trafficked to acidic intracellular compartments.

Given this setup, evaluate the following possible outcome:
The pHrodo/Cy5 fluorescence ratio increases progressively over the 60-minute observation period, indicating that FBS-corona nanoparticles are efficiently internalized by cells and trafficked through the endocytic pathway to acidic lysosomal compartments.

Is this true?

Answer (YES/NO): NO